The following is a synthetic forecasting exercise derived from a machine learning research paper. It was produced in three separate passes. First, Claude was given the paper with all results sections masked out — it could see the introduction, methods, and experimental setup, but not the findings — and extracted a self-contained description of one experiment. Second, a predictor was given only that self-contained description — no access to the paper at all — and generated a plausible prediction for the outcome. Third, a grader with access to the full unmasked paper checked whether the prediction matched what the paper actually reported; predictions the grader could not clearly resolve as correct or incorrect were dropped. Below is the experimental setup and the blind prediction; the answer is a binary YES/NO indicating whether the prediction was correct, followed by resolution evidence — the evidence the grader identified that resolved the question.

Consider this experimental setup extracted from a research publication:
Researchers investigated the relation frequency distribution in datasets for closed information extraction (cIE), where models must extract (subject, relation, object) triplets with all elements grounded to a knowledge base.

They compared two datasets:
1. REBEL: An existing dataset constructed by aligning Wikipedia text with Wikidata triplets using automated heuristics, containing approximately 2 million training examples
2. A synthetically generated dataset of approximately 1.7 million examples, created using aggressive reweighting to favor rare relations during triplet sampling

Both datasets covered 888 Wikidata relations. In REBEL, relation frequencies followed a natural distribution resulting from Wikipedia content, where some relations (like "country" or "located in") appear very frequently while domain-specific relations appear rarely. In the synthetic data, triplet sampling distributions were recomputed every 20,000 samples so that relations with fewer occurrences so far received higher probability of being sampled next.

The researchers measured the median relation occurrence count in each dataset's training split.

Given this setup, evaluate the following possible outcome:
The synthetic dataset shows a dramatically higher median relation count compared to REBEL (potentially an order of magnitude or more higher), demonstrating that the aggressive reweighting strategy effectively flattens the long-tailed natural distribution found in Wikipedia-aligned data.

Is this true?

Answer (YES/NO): YES